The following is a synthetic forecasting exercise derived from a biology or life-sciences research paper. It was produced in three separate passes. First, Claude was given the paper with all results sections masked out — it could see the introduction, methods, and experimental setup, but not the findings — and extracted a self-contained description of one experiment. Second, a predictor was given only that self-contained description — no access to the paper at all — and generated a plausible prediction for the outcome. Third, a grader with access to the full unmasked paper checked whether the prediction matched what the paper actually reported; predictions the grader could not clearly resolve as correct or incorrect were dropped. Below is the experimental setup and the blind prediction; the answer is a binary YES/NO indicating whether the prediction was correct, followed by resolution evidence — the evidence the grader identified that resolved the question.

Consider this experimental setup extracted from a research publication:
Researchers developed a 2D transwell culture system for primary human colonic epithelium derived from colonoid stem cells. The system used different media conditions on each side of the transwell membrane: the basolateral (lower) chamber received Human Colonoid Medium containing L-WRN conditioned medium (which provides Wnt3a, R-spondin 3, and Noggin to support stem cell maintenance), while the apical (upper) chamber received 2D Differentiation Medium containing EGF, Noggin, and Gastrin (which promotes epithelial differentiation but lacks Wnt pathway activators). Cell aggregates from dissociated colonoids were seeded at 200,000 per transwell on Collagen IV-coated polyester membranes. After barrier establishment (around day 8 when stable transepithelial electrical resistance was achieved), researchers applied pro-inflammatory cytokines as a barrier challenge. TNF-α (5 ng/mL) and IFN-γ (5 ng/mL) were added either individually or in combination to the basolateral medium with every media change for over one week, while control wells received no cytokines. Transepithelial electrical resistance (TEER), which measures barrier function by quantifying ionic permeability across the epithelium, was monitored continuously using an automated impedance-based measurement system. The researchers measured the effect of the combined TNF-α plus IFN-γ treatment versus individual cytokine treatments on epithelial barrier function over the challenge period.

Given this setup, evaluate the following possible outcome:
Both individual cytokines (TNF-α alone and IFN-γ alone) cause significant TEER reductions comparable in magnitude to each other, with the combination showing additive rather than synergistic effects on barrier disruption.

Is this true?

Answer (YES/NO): NO